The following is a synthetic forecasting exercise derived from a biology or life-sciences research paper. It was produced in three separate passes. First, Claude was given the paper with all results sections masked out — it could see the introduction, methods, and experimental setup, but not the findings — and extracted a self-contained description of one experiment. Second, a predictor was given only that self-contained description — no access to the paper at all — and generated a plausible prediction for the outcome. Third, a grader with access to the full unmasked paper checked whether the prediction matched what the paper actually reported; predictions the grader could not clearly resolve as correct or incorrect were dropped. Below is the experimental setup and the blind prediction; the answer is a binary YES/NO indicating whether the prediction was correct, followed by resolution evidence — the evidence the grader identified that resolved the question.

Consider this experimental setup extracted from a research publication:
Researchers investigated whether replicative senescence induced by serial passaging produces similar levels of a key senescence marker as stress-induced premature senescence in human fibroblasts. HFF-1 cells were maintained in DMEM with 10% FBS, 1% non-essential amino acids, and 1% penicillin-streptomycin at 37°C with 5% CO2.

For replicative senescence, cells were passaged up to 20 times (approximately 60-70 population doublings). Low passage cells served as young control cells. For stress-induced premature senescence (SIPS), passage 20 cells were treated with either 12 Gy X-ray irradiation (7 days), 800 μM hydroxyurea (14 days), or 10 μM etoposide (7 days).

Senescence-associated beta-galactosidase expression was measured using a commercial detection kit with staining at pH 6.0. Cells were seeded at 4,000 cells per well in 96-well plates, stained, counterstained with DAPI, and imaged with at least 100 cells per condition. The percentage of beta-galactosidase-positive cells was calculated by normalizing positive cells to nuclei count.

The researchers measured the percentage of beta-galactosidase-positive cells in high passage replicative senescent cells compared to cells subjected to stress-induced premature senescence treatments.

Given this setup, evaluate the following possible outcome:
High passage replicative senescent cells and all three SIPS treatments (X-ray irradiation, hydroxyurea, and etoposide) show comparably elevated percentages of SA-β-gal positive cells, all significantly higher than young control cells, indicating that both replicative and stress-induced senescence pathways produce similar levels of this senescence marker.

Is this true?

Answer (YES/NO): NO